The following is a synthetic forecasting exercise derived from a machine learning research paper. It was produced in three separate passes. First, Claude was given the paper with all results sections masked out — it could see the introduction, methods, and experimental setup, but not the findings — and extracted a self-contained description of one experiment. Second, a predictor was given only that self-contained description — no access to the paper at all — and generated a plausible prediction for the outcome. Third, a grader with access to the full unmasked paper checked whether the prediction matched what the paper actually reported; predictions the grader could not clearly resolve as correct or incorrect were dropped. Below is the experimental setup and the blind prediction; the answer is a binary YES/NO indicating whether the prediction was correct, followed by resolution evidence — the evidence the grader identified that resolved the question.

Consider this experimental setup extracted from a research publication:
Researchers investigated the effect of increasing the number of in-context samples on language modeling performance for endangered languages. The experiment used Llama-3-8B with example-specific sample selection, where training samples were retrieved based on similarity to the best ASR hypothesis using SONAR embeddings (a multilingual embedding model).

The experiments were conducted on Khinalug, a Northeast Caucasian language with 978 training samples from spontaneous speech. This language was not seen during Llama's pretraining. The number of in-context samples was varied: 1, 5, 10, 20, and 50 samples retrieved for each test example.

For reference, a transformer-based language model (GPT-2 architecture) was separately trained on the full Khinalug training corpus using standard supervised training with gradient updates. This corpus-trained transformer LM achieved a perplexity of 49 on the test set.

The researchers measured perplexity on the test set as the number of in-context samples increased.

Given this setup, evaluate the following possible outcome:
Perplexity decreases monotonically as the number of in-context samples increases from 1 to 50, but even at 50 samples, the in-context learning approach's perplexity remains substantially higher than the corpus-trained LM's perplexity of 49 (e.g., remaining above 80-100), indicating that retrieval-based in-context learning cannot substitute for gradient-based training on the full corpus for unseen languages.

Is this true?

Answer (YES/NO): NO